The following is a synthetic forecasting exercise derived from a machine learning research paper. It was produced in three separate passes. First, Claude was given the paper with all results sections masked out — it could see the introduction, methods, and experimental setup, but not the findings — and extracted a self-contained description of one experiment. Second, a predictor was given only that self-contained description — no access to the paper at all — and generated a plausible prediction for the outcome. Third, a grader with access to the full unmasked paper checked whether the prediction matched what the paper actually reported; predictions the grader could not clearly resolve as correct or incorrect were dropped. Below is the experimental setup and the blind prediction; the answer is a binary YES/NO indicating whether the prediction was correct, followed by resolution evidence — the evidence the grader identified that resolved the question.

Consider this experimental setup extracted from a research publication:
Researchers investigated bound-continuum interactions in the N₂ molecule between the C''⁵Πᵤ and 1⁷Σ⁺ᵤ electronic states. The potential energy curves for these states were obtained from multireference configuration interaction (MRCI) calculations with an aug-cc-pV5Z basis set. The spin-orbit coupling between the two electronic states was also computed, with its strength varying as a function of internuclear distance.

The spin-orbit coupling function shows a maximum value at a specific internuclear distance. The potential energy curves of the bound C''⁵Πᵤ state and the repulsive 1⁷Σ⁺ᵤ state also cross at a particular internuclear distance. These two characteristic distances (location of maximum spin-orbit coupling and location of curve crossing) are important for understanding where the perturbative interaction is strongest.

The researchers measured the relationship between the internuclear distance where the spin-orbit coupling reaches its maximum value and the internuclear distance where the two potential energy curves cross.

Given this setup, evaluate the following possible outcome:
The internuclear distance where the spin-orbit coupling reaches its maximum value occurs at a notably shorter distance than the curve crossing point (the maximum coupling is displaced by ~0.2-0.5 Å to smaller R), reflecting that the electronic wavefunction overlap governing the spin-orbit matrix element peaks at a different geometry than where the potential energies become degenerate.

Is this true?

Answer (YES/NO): NO